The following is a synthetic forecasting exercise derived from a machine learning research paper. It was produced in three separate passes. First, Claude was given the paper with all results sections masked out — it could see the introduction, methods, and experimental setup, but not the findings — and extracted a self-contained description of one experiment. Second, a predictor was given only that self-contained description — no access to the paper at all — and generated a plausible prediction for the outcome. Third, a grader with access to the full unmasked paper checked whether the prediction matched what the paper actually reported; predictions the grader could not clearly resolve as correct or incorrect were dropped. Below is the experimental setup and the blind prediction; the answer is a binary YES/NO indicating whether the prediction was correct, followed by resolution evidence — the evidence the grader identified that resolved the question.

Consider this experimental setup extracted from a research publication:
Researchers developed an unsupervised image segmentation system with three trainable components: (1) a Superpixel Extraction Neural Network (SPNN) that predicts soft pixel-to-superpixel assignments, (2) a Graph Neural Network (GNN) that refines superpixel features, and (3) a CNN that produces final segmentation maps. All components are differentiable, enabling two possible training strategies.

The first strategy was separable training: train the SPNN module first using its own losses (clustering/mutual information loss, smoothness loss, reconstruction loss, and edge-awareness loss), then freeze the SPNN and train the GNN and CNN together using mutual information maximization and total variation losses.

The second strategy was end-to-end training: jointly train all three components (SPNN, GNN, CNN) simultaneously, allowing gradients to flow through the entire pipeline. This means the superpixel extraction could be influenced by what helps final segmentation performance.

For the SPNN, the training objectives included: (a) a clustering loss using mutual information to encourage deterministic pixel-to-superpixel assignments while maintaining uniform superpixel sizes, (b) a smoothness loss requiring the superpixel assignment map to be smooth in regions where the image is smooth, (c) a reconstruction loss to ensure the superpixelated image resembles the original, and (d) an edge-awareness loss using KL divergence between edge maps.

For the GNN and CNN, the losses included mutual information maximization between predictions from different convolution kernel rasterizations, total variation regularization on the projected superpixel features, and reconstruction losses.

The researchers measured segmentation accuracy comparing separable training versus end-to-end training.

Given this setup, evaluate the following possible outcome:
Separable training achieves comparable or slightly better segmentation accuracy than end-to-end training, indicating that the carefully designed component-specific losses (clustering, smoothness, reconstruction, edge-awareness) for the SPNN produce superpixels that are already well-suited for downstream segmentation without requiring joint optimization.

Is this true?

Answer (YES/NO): NO